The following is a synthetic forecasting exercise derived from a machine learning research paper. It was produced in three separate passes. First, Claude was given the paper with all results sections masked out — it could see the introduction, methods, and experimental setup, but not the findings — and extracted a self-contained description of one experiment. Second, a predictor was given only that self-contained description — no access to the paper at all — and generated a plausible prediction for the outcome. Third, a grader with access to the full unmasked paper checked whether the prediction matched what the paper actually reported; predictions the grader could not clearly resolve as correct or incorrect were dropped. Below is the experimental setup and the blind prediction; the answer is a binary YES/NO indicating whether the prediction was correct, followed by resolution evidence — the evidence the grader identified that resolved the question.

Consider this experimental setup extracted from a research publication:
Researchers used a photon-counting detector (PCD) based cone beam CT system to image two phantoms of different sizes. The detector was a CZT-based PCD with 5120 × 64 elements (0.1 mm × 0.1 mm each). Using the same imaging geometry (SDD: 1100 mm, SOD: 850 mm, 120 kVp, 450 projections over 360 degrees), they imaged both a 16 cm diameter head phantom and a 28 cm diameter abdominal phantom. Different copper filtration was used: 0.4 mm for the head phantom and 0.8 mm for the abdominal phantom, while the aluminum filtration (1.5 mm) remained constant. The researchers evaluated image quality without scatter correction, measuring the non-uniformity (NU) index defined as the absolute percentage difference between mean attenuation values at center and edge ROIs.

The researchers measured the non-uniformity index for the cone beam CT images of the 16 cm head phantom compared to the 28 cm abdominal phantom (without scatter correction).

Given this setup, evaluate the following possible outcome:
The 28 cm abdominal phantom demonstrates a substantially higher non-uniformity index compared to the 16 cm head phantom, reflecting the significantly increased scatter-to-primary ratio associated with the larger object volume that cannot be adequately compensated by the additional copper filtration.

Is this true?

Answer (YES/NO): NO